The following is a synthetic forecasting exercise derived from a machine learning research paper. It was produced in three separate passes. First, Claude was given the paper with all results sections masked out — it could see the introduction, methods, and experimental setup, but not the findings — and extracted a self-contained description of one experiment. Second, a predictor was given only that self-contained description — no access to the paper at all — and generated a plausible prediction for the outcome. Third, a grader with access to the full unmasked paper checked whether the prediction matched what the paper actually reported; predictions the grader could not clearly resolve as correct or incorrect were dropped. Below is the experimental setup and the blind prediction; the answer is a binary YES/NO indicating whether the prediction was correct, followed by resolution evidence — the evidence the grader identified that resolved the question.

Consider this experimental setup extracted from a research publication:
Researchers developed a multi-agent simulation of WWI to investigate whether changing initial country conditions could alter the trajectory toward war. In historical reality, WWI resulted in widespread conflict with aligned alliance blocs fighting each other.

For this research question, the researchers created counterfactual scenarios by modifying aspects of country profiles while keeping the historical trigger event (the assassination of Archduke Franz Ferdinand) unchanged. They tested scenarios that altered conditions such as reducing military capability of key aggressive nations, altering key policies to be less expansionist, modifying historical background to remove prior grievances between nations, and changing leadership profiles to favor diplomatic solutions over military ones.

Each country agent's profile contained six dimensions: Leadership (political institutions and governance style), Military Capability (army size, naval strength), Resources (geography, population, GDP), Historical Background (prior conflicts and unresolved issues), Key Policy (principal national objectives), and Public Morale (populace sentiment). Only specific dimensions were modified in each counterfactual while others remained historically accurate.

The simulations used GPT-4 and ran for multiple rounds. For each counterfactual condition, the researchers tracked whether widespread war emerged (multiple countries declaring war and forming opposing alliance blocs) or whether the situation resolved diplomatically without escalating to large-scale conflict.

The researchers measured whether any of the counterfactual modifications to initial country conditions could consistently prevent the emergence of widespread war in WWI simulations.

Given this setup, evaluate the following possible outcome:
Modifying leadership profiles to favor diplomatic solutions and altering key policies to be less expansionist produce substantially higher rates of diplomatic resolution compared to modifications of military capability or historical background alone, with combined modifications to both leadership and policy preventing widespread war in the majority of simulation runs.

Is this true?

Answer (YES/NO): NO